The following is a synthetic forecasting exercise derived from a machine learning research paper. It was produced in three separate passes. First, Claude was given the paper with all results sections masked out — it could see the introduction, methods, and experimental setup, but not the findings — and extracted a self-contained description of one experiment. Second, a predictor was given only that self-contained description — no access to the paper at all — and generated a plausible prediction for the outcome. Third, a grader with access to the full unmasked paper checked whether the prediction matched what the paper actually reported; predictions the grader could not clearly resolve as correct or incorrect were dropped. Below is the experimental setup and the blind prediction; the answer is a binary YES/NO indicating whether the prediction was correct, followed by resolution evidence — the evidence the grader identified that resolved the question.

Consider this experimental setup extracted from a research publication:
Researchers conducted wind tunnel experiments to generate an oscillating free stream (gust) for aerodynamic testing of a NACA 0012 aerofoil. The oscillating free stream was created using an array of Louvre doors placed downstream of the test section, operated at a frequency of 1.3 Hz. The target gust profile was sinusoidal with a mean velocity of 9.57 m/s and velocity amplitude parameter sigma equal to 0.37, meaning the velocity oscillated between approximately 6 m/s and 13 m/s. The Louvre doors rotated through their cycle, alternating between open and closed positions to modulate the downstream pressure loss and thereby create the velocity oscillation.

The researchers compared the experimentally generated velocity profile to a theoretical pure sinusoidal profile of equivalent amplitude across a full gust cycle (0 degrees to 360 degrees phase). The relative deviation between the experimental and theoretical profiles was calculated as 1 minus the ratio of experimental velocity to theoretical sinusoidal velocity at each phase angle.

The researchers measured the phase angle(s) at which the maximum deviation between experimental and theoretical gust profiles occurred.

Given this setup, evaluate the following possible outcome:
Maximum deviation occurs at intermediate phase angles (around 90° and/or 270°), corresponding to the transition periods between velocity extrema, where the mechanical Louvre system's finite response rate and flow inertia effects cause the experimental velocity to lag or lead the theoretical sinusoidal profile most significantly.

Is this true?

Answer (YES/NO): NO